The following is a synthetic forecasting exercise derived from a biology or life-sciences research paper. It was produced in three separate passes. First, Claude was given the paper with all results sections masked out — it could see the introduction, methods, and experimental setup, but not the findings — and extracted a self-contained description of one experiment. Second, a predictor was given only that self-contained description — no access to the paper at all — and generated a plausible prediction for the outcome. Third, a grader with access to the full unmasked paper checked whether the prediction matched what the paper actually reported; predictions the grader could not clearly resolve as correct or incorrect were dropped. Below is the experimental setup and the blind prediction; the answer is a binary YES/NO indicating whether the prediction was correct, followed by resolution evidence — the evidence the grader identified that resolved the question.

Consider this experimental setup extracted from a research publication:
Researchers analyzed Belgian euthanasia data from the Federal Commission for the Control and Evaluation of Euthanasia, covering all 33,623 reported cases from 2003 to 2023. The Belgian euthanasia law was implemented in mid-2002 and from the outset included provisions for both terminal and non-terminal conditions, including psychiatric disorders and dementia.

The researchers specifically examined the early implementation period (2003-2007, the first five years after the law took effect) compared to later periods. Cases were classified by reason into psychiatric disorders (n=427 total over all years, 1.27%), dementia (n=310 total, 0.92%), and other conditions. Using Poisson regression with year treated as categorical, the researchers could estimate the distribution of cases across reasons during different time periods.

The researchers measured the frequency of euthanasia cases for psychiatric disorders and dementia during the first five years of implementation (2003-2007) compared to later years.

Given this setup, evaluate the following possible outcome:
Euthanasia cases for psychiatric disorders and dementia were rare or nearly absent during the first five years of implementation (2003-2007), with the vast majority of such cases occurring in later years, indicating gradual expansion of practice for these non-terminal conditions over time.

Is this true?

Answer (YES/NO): YES